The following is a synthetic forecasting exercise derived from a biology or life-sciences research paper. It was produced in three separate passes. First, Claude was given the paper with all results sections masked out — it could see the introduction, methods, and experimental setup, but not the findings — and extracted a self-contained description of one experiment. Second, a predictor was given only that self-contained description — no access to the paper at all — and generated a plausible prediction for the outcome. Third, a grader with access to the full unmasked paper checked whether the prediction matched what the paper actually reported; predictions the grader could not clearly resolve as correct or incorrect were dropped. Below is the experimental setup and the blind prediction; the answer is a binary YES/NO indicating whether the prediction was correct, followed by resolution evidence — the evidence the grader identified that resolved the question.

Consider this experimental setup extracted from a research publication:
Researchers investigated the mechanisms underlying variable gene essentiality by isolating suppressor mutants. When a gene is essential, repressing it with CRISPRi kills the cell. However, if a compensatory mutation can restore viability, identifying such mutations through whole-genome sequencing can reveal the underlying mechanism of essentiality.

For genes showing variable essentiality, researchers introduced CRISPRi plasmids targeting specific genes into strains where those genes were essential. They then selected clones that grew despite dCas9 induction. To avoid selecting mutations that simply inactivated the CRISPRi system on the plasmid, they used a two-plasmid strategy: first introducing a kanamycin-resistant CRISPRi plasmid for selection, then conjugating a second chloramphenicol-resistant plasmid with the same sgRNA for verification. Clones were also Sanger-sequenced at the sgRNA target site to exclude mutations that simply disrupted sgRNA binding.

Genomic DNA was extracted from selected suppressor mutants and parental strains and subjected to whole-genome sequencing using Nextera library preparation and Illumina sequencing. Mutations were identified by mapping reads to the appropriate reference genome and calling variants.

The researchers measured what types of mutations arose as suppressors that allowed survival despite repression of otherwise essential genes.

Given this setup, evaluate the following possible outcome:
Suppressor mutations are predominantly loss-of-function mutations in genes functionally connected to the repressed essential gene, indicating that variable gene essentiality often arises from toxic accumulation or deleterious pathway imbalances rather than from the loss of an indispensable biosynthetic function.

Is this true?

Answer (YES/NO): YES